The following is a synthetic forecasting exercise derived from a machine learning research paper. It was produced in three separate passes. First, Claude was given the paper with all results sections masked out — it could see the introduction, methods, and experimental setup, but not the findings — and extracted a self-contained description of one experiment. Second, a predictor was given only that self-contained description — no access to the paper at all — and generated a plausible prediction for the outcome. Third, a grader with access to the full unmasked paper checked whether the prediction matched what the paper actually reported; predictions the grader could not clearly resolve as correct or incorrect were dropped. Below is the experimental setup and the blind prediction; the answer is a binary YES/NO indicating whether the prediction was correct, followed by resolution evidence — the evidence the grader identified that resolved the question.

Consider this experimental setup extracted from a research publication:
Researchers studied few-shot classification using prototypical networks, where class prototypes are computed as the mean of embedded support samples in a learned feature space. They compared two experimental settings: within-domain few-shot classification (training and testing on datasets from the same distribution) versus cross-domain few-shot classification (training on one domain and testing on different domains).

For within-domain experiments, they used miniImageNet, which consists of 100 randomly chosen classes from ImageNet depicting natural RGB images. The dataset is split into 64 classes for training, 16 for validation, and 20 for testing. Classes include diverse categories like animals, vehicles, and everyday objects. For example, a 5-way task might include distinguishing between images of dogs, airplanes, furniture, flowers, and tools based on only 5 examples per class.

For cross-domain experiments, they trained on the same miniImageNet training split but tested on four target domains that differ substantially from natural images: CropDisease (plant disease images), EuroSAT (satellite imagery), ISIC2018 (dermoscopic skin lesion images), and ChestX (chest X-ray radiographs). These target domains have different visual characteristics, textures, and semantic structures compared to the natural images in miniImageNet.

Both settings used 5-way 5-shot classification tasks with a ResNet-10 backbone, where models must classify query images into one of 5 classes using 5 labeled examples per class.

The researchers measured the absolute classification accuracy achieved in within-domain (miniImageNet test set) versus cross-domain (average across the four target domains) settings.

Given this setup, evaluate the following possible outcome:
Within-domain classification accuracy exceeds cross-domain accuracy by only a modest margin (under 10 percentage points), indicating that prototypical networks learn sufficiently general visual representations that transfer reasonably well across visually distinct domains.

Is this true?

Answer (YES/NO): NO